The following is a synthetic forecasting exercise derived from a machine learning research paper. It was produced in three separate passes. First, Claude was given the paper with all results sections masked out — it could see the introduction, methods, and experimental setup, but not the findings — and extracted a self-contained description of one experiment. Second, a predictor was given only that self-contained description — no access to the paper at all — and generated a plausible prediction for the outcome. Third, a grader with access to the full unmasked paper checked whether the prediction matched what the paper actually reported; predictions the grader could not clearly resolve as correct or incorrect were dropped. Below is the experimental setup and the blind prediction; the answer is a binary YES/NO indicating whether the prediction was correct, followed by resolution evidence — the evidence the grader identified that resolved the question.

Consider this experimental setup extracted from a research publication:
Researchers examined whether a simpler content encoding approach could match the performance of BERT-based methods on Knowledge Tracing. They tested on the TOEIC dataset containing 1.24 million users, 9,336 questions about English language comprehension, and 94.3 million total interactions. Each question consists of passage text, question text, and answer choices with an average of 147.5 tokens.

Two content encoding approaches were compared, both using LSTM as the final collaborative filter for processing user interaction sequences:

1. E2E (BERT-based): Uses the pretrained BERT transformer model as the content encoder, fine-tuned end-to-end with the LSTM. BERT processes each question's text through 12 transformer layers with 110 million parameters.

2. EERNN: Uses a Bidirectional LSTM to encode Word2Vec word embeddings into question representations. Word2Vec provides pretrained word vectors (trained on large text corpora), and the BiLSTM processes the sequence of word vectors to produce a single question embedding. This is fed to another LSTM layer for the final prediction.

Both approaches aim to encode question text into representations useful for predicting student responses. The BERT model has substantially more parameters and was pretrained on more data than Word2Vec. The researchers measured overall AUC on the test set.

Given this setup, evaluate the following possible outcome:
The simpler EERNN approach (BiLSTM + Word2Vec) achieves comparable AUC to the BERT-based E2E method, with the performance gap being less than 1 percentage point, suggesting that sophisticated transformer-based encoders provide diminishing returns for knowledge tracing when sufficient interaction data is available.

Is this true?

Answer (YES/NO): YES